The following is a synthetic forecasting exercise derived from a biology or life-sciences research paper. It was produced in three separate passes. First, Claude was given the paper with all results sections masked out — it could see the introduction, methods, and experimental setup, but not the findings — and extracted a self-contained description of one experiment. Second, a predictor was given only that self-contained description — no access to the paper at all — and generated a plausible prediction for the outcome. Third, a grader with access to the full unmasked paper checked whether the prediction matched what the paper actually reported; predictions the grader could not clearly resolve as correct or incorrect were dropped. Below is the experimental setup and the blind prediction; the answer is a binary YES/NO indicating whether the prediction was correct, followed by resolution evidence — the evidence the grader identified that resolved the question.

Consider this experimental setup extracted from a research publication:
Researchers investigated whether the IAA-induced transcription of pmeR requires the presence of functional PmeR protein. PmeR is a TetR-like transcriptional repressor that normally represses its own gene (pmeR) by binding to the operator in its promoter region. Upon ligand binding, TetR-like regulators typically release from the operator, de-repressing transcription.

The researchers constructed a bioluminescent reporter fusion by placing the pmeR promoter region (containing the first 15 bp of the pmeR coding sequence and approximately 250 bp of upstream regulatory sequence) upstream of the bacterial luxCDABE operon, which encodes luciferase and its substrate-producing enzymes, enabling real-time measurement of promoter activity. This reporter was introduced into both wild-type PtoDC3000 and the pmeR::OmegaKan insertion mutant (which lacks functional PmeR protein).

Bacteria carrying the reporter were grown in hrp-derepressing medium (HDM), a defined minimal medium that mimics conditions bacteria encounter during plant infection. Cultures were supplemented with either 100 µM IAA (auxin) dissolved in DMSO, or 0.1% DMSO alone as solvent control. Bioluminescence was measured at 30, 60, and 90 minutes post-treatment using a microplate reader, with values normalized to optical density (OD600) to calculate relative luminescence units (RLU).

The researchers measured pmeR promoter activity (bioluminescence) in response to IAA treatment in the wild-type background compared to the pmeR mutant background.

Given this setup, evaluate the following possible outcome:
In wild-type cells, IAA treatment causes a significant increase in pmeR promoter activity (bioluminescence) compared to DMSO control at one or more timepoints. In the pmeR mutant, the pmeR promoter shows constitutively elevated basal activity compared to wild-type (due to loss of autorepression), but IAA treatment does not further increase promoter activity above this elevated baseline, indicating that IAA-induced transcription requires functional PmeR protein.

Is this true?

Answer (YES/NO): NO